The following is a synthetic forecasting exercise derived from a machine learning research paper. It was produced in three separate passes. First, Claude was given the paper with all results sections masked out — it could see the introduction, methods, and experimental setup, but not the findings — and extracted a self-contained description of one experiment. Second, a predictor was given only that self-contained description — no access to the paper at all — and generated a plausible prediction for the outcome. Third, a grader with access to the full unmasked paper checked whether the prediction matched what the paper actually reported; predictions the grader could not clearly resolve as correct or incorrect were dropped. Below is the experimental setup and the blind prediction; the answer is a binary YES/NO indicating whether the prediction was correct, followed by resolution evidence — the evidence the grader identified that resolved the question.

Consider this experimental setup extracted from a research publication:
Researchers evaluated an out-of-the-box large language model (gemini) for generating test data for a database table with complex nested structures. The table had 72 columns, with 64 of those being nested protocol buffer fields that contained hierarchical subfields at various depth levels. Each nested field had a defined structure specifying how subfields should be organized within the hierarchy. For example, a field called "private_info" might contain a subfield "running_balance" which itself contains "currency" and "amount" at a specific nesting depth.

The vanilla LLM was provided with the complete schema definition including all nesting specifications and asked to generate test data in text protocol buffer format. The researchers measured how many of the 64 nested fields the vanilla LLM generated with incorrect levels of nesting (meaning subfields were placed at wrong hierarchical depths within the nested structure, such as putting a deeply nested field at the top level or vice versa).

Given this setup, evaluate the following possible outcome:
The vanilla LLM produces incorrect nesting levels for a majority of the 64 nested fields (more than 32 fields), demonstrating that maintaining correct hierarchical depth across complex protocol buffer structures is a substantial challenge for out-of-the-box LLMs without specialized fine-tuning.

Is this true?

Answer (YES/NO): YES